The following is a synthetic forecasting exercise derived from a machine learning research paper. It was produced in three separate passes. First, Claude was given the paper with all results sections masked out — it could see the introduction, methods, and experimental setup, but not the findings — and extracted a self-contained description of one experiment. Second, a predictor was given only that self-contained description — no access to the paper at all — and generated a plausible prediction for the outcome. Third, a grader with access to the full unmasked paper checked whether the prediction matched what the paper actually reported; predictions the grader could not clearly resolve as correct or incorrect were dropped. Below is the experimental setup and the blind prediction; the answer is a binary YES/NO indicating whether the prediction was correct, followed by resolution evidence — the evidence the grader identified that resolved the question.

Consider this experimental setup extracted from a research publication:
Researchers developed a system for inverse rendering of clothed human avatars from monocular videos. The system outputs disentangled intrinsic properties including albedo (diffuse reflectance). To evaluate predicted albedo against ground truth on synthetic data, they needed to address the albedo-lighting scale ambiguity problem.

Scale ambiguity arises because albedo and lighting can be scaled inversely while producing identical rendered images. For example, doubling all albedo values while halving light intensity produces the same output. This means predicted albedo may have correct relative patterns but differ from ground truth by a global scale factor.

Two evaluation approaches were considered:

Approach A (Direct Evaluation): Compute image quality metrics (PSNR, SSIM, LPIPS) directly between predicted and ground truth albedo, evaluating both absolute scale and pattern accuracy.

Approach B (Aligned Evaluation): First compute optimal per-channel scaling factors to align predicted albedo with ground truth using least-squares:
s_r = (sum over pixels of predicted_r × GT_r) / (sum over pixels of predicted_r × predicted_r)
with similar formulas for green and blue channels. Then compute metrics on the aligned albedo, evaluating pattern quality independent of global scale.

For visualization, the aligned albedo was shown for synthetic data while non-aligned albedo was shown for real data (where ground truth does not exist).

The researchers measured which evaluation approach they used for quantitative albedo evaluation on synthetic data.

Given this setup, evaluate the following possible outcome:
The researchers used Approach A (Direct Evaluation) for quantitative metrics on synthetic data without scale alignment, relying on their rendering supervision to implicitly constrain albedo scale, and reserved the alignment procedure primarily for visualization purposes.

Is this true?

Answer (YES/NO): NO